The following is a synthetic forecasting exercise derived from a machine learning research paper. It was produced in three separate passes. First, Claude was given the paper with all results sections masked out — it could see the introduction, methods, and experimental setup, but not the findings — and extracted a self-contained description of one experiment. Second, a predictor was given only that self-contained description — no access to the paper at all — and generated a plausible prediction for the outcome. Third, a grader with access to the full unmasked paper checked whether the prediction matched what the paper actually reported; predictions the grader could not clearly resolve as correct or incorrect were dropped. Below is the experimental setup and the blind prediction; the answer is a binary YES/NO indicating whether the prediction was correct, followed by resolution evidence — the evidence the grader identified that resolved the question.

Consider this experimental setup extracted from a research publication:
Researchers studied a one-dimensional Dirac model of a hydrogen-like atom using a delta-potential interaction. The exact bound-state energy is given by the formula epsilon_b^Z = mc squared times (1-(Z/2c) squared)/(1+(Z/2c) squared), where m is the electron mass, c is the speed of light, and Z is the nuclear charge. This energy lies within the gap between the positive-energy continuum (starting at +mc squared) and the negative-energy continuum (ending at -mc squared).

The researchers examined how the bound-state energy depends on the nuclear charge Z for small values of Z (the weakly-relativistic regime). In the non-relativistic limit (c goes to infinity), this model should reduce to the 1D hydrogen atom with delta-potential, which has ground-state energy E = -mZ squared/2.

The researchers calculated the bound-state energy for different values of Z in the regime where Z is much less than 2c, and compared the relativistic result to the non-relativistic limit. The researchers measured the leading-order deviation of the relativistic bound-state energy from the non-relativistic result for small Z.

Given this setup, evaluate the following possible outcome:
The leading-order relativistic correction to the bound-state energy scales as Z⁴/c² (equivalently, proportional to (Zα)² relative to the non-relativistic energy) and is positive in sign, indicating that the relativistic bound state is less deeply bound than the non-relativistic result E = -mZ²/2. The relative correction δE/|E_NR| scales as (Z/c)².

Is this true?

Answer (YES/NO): YES